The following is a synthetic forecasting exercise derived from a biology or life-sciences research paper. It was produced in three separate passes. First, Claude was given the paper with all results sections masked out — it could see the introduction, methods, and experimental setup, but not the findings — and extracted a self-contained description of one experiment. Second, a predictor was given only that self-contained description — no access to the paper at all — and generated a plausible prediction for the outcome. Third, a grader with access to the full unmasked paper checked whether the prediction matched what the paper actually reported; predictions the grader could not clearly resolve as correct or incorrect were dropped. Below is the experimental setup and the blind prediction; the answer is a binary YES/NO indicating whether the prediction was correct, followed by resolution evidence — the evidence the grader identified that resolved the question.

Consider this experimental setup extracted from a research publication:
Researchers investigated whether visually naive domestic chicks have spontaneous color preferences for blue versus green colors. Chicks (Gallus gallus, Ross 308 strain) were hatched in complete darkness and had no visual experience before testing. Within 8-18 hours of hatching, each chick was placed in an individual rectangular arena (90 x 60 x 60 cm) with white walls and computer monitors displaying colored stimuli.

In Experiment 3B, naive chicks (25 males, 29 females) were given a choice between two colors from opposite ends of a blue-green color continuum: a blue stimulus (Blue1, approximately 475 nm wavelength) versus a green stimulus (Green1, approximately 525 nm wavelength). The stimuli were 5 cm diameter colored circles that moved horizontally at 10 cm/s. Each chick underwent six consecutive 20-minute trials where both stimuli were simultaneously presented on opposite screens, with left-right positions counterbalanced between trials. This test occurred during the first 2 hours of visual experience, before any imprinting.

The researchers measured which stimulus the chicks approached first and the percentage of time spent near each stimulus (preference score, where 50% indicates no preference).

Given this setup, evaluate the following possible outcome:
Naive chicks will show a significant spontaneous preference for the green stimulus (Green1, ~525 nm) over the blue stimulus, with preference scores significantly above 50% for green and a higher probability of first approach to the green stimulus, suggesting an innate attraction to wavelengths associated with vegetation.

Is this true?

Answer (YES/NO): NO